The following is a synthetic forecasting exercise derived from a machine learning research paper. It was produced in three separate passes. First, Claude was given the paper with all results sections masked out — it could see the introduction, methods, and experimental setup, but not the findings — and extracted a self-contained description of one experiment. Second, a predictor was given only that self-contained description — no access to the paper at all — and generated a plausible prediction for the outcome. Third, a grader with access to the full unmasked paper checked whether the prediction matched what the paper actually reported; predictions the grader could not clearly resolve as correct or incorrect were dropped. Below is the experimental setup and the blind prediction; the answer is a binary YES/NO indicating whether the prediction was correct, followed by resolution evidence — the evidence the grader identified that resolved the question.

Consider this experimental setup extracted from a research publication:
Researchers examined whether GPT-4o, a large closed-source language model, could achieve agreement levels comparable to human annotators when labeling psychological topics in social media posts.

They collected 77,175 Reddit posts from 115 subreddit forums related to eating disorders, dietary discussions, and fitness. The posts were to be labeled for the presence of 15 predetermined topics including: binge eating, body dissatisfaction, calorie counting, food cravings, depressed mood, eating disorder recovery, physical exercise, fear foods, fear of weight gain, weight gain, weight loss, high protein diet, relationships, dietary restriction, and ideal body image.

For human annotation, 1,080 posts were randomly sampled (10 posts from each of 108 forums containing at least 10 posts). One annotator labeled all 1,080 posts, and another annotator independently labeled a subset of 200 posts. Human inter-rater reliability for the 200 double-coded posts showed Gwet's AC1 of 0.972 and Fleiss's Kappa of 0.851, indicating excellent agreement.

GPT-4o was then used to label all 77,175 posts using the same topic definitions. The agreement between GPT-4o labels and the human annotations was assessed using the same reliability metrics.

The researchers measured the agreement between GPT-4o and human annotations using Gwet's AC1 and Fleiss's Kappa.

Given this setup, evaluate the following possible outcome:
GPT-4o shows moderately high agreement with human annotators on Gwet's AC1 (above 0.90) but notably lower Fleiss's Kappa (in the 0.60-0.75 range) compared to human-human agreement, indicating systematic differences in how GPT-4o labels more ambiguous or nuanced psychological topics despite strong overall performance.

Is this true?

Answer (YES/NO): NO